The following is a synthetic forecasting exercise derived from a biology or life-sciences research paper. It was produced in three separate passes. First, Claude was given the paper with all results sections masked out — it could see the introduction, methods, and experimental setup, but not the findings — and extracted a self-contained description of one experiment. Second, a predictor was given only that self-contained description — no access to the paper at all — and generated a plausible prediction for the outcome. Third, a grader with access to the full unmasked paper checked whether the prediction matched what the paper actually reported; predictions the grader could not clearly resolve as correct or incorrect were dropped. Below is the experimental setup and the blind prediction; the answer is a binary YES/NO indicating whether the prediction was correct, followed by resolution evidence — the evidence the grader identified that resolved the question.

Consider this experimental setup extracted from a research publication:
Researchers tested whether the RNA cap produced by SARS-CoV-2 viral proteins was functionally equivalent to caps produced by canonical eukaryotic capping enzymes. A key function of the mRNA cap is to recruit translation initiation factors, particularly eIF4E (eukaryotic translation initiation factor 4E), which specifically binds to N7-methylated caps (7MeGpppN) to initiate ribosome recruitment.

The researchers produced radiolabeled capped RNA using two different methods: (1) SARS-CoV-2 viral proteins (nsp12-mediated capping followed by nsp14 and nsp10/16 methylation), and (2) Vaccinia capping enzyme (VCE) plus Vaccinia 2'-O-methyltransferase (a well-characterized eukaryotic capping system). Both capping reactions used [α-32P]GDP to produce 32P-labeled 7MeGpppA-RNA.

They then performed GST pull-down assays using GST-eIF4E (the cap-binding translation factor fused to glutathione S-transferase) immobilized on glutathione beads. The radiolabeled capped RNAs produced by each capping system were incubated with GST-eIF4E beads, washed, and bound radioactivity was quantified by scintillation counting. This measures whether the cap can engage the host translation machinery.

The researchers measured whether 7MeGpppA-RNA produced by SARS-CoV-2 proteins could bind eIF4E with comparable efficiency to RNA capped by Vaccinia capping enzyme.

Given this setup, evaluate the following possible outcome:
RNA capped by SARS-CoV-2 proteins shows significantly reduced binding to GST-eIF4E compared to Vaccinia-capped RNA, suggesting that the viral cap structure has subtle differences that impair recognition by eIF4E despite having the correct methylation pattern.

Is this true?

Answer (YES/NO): NO